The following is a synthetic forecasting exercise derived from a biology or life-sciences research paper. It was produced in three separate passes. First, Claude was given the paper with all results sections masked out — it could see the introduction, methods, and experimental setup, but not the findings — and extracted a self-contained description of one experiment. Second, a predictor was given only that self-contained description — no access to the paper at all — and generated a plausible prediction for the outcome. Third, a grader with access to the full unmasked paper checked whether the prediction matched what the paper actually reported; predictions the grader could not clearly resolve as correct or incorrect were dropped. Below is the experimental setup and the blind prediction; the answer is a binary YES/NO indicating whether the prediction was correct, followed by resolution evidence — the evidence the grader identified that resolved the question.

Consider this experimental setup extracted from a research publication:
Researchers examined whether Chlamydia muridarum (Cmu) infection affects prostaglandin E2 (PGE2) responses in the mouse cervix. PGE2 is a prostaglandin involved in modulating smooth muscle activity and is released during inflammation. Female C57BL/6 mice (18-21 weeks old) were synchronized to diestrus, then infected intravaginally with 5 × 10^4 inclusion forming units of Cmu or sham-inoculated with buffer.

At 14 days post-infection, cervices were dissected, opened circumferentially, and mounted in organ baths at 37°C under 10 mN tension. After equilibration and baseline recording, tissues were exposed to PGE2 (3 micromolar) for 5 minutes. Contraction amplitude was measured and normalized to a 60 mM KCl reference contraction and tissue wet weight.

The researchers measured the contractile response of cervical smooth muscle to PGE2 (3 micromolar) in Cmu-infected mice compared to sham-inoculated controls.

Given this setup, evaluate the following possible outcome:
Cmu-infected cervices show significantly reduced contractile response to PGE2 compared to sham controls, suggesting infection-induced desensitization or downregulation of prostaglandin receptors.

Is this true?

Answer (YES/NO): NO